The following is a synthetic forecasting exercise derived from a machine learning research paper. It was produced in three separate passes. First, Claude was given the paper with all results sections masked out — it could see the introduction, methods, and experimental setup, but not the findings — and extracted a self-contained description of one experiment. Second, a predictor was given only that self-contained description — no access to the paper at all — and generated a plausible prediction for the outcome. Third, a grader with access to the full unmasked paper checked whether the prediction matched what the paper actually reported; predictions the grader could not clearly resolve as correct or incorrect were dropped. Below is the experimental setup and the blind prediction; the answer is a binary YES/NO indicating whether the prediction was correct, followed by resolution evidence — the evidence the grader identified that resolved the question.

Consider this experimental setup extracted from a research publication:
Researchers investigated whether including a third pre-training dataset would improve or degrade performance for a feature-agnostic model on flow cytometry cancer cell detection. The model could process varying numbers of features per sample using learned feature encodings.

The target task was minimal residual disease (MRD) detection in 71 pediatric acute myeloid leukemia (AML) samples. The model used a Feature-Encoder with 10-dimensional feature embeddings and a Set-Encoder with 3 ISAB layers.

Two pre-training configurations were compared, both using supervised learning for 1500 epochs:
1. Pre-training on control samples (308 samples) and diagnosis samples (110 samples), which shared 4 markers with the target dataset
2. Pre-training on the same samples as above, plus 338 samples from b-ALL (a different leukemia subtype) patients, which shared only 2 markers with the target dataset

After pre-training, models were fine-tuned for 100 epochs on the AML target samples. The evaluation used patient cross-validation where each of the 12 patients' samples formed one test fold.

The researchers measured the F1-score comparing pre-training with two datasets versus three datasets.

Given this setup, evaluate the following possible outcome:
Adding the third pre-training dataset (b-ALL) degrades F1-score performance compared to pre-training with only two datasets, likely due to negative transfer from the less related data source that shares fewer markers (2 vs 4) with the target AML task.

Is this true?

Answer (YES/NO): NO